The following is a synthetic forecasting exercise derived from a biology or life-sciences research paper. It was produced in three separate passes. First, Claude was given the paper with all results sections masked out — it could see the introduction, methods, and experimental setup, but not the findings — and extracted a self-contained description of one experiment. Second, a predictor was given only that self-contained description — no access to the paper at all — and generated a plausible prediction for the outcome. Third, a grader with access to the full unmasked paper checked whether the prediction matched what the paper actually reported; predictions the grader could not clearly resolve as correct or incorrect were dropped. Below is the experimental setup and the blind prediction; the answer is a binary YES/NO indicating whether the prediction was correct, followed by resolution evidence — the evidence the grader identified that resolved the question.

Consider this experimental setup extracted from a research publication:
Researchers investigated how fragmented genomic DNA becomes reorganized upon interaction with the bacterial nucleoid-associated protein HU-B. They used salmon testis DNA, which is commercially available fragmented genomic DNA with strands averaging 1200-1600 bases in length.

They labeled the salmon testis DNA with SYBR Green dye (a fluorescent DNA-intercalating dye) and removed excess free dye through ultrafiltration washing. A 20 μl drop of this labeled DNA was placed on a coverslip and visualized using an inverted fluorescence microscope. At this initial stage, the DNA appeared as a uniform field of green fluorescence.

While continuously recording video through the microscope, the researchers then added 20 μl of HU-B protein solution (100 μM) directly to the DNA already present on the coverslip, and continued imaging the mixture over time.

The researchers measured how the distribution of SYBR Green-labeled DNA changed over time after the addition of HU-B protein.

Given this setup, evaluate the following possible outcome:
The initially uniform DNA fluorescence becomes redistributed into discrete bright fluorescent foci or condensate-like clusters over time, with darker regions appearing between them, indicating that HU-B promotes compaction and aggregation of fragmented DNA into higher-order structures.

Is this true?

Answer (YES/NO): YES